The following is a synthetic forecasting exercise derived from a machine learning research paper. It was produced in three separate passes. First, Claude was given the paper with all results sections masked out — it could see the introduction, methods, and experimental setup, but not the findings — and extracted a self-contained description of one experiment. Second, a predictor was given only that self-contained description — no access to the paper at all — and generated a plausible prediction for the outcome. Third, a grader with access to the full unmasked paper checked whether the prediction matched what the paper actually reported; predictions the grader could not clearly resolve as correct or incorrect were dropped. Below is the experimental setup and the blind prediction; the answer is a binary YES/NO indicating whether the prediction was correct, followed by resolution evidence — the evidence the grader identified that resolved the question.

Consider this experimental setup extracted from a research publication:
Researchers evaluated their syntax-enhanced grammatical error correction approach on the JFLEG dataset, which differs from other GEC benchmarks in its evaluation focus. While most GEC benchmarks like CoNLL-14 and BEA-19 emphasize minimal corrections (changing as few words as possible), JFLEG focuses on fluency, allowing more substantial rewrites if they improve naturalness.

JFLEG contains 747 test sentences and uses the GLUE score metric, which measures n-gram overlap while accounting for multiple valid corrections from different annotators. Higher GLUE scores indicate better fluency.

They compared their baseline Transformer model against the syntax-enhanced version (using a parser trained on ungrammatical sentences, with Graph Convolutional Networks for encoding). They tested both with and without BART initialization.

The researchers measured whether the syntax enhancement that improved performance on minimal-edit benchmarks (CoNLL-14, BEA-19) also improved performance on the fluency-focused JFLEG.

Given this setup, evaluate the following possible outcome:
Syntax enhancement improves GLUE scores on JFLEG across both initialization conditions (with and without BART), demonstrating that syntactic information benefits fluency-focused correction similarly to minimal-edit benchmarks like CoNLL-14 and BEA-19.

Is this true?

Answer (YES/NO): YES